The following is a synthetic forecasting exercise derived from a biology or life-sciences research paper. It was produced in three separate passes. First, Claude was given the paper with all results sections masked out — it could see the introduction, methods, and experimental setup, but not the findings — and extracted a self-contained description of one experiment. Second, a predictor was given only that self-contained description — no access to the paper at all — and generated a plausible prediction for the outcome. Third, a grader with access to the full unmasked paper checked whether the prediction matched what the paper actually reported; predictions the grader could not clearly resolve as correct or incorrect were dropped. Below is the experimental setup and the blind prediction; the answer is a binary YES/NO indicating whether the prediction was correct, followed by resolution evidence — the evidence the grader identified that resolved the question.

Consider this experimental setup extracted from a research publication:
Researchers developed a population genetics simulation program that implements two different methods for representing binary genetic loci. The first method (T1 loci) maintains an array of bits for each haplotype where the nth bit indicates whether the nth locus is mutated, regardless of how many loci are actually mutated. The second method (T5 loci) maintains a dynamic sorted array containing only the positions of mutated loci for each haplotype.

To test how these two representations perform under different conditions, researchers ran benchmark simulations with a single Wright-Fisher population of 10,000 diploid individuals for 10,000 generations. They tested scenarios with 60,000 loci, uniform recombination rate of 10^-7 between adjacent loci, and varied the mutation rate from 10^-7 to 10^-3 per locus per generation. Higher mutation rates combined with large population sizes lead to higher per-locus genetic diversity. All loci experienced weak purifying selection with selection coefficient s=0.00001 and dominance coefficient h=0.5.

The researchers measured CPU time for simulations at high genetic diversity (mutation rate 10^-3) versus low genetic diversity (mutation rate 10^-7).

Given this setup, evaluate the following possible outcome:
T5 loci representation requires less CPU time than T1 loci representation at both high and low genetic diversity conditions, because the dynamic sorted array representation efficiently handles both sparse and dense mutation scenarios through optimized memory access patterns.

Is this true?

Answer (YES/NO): NO